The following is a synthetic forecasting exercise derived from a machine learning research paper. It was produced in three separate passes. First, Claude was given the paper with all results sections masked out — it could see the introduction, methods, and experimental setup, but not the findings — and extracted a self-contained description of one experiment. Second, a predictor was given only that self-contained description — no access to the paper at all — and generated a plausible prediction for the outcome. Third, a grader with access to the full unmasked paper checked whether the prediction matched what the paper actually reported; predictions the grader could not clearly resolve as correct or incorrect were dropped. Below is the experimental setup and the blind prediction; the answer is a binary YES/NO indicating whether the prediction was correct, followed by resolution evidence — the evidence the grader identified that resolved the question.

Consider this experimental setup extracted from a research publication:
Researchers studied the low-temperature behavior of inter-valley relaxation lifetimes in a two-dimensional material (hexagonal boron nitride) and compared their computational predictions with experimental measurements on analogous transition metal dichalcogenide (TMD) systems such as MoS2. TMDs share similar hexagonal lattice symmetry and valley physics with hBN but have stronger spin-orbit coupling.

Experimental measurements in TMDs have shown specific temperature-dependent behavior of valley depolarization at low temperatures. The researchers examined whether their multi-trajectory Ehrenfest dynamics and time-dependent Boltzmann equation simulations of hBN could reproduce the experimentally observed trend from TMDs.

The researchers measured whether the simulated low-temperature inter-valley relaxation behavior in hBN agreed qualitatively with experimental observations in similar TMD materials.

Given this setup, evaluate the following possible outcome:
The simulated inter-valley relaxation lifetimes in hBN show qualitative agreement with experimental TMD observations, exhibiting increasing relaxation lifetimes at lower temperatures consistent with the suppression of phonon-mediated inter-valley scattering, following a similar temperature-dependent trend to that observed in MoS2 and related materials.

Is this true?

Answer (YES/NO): NO